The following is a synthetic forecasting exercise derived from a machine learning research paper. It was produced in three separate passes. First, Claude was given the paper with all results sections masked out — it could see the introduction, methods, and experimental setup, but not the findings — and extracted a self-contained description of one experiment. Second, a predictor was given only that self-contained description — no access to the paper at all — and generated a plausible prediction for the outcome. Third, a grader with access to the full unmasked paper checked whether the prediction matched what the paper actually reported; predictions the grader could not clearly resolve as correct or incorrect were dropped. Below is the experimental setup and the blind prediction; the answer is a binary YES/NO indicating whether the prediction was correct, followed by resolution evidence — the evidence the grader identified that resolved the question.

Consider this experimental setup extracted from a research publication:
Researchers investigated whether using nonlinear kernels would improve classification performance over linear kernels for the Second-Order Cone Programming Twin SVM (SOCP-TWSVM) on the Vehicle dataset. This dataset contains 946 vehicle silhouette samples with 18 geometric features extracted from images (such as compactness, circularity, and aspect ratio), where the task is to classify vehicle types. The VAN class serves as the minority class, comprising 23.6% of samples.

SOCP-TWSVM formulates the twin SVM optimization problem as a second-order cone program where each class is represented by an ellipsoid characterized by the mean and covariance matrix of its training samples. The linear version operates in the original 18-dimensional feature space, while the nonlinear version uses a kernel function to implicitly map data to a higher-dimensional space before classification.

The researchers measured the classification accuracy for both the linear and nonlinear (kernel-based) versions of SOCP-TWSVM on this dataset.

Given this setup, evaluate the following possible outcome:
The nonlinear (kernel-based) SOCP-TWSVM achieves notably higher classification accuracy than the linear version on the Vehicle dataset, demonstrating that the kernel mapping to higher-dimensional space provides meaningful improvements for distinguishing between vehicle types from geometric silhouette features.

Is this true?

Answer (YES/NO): NO